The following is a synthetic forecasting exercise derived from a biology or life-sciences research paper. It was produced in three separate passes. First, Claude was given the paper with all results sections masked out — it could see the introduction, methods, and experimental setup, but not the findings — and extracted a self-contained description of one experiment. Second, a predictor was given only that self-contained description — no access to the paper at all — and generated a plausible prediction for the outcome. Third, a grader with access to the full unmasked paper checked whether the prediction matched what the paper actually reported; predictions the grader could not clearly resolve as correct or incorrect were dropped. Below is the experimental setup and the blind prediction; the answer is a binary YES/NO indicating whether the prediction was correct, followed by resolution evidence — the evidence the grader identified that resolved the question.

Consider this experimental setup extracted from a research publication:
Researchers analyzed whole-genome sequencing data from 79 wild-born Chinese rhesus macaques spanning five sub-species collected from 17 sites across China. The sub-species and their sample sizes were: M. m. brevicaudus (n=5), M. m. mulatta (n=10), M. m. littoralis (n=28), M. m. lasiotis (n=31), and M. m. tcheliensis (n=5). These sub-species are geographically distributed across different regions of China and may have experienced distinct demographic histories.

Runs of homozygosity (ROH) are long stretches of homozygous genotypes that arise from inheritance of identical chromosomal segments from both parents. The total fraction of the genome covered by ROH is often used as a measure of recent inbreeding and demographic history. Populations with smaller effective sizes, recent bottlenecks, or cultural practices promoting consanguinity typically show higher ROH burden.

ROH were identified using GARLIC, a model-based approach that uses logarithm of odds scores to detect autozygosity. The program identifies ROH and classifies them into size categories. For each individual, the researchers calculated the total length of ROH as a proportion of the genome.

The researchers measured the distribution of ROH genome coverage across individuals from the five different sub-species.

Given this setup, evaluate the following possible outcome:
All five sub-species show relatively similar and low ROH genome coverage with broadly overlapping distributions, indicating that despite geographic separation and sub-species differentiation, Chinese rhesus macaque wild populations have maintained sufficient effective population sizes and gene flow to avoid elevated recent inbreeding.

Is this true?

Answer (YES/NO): NO